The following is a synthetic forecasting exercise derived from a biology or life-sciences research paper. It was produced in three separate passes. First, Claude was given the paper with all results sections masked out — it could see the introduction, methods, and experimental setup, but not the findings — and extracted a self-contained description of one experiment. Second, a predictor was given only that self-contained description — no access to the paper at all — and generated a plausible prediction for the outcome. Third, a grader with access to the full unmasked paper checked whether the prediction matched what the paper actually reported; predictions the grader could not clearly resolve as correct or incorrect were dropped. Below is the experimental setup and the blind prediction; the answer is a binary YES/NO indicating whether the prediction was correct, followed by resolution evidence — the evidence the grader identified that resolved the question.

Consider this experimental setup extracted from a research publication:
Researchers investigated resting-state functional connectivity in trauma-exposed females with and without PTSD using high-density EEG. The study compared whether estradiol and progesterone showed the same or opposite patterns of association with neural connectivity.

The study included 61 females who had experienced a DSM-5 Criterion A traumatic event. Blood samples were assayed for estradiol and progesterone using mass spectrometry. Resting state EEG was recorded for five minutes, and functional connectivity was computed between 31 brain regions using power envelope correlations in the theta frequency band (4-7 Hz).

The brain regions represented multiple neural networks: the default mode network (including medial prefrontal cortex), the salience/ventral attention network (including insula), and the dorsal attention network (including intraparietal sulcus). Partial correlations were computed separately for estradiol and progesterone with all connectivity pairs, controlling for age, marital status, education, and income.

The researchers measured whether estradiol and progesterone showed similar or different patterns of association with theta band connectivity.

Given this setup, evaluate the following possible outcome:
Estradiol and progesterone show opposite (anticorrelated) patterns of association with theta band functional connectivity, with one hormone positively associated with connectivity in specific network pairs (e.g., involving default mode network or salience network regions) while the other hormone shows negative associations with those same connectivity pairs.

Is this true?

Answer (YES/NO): NO